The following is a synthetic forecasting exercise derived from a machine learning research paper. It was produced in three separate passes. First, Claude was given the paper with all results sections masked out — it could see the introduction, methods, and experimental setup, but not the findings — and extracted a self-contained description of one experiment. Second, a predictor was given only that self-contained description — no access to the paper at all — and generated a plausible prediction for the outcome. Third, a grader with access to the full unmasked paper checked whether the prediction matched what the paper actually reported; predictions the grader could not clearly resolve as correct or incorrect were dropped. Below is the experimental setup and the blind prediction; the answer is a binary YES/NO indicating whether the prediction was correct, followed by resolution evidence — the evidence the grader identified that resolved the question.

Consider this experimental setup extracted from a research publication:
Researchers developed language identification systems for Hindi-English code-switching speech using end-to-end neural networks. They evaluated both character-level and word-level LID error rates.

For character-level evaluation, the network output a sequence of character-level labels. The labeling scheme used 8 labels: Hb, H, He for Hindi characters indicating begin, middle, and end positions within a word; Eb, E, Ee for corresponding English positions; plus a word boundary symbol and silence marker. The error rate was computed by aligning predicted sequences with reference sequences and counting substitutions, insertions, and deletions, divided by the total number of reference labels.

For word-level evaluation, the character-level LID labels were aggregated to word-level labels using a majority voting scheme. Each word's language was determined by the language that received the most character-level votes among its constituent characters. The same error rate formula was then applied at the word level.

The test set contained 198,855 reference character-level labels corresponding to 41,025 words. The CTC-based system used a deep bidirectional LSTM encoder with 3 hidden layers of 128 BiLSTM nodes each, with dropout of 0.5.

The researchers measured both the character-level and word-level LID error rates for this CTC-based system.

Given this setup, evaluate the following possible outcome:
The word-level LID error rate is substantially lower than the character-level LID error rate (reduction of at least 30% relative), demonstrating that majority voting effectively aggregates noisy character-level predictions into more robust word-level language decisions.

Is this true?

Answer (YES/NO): YES